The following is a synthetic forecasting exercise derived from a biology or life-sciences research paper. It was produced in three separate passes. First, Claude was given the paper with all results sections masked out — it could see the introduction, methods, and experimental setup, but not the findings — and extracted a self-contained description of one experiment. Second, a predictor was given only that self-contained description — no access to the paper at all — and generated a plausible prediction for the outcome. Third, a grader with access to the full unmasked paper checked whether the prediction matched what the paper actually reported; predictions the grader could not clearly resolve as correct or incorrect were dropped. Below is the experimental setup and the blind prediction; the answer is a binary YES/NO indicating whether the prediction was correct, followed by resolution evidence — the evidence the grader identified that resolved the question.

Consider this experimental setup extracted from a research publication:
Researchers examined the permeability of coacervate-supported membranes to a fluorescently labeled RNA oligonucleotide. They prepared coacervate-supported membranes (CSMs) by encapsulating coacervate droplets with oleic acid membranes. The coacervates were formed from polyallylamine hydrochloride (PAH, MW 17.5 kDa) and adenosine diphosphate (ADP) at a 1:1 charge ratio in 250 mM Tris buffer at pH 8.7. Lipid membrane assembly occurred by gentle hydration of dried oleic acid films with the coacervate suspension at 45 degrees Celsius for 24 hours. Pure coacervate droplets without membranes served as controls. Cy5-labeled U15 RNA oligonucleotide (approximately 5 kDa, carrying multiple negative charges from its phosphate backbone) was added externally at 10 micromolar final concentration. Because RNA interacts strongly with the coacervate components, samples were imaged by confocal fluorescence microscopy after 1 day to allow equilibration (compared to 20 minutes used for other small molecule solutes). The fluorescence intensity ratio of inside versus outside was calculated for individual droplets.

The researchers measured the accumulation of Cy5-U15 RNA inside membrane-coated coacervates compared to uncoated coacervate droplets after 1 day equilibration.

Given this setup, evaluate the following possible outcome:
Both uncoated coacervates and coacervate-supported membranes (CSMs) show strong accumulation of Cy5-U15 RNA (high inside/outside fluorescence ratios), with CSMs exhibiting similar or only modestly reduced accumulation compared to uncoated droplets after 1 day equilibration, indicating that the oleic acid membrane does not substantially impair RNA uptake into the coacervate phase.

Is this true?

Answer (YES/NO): NO